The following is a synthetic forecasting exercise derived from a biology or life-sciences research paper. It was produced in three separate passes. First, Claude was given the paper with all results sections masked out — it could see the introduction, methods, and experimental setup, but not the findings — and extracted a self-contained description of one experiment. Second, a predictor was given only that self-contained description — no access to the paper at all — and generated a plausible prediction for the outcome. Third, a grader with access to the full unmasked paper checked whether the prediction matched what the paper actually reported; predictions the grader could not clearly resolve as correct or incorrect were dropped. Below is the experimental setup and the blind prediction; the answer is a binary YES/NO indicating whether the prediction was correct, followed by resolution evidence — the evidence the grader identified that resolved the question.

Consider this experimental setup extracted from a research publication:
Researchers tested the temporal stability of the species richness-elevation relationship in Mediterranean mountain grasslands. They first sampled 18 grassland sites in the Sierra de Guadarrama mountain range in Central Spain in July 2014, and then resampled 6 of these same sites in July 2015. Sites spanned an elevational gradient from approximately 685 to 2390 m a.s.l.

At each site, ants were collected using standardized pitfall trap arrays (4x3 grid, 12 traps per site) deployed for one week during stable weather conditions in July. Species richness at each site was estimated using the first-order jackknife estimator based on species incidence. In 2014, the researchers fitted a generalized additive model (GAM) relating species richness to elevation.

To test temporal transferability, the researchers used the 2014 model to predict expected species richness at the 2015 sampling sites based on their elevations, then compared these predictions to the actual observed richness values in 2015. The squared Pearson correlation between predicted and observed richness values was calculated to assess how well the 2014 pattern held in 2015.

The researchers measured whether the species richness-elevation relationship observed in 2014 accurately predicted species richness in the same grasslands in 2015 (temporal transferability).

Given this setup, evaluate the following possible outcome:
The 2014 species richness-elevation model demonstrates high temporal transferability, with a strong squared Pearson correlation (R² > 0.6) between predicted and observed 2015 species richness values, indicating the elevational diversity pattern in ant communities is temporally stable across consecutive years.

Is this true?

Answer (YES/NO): YES